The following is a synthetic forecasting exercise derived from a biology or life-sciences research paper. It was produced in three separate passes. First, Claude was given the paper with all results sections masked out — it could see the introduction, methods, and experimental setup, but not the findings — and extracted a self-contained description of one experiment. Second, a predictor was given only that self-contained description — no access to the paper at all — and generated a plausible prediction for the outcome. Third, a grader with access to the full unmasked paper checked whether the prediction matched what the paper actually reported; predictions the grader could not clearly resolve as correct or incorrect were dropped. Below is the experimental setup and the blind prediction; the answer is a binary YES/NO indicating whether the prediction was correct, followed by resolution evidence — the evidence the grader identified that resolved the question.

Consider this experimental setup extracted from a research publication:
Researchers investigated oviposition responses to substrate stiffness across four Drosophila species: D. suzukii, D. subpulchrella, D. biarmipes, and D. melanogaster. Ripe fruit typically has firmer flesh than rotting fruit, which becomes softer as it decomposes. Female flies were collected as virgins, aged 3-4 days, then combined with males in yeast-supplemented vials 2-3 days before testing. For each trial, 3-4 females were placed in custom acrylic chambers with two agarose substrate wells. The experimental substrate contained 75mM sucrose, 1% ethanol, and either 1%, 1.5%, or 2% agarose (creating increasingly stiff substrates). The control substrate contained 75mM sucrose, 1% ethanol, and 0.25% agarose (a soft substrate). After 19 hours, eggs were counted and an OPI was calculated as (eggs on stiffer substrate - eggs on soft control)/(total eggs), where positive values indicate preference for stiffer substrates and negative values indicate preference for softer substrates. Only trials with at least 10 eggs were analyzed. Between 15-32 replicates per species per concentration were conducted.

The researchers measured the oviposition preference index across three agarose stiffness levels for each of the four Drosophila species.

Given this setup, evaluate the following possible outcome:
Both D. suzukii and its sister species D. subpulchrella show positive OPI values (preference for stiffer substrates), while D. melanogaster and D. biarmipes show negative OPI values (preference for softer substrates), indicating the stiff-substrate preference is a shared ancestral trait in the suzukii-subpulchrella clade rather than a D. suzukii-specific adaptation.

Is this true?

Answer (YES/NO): NO